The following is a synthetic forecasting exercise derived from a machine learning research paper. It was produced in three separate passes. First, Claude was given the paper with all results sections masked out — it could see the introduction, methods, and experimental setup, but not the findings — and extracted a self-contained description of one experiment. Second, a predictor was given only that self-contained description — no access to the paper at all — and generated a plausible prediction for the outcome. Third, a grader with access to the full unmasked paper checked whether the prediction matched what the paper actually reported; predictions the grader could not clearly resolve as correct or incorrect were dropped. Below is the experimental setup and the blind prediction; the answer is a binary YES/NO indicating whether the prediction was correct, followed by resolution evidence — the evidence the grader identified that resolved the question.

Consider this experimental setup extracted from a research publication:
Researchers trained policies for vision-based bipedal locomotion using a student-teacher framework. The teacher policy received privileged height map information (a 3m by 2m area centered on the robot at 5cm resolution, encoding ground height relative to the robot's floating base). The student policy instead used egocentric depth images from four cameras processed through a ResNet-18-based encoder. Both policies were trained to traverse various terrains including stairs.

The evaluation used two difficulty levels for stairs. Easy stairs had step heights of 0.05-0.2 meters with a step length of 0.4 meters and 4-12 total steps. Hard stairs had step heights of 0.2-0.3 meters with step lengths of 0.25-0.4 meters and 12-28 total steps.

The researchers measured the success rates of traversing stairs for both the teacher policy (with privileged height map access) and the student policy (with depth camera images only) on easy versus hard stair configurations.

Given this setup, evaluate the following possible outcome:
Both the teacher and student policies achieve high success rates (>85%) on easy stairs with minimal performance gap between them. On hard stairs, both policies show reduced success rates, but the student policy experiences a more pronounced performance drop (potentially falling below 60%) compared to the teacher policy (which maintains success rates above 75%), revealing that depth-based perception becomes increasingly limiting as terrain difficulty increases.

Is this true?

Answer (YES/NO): NO